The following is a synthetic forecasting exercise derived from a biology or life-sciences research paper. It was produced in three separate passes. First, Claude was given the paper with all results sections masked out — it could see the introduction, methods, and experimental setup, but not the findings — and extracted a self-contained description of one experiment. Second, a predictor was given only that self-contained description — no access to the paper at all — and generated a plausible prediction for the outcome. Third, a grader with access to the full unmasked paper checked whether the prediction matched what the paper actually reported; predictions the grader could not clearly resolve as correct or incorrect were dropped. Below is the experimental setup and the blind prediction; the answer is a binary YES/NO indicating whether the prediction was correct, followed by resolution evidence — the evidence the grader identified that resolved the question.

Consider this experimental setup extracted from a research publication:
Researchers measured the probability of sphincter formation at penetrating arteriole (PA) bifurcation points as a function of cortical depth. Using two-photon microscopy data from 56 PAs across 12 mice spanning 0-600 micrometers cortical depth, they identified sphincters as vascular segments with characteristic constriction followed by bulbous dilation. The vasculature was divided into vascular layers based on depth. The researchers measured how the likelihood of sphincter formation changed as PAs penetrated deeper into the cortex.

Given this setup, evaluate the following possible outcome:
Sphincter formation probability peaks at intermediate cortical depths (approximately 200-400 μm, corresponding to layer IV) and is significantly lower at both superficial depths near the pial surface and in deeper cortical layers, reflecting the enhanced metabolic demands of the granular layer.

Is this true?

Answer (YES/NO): NO